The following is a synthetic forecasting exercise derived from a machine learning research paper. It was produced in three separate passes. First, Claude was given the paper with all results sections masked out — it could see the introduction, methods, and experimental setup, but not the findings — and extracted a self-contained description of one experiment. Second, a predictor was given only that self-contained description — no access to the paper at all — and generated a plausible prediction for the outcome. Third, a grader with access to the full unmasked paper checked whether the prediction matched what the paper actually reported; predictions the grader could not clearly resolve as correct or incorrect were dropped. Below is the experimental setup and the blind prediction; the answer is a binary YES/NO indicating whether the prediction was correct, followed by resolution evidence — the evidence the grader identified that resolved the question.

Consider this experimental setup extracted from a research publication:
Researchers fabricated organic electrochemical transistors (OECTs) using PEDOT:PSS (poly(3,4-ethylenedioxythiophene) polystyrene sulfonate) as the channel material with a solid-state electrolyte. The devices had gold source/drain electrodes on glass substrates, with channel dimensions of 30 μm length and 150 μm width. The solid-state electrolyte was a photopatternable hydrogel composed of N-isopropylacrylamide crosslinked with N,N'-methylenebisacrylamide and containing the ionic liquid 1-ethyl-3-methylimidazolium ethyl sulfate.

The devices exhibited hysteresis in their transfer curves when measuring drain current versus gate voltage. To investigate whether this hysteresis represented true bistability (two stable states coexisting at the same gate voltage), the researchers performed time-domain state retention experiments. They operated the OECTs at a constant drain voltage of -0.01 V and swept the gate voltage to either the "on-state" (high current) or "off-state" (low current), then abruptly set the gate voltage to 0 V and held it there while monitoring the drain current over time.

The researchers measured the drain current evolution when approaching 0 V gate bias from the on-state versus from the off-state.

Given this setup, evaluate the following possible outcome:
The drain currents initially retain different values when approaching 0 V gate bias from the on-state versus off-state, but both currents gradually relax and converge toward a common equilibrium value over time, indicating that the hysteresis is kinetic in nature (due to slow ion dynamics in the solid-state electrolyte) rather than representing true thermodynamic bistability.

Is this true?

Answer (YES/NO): NO